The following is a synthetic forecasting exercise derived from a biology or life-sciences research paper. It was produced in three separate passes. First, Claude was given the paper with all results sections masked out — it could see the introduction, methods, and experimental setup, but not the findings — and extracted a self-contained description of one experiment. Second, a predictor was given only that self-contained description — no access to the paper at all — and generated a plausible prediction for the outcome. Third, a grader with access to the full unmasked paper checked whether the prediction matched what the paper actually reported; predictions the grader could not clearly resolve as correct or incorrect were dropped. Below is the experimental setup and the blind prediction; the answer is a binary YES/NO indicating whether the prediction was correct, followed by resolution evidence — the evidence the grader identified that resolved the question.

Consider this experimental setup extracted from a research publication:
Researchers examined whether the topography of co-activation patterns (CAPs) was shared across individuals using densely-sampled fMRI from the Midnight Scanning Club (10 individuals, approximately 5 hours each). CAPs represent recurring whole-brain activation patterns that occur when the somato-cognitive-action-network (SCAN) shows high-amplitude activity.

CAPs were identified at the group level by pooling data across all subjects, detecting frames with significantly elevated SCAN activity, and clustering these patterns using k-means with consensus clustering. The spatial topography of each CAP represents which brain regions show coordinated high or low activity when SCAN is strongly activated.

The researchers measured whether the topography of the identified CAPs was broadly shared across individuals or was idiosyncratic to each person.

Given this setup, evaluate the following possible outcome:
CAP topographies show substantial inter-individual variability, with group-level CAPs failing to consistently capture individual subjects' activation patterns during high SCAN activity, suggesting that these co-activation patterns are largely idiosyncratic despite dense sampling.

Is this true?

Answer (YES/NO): NO